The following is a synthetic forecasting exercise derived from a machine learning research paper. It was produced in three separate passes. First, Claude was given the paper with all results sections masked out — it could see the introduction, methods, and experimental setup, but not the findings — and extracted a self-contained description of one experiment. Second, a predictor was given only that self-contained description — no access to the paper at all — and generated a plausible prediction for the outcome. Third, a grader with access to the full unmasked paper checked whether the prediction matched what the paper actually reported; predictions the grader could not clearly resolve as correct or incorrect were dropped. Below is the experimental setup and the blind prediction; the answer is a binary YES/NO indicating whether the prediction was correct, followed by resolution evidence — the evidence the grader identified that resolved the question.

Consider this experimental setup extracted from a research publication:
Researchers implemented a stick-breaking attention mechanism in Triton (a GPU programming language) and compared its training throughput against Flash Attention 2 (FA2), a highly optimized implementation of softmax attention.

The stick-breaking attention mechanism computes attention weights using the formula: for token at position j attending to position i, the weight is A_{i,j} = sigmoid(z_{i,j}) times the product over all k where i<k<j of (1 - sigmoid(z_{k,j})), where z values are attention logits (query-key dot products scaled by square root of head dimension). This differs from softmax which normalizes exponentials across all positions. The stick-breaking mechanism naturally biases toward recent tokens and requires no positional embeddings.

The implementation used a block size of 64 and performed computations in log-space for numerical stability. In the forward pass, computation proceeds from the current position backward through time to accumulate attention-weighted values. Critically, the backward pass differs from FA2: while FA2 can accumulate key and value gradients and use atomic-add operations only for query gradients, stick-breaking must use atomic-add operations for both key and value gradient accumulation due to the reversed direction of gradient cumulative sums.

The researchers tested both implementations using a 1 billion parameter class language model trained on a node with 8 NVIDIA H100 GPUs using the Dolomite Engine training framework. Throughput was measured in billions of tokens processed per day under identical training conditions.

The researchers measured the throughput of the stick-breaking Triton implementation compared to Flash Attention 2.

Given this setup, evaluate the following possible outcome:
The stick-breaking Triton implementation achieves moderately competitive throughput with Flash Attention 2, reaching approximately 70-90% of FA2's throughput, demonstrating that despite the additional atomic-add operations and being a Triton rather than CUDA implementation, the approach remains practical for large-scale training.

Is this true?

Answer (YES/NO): YES